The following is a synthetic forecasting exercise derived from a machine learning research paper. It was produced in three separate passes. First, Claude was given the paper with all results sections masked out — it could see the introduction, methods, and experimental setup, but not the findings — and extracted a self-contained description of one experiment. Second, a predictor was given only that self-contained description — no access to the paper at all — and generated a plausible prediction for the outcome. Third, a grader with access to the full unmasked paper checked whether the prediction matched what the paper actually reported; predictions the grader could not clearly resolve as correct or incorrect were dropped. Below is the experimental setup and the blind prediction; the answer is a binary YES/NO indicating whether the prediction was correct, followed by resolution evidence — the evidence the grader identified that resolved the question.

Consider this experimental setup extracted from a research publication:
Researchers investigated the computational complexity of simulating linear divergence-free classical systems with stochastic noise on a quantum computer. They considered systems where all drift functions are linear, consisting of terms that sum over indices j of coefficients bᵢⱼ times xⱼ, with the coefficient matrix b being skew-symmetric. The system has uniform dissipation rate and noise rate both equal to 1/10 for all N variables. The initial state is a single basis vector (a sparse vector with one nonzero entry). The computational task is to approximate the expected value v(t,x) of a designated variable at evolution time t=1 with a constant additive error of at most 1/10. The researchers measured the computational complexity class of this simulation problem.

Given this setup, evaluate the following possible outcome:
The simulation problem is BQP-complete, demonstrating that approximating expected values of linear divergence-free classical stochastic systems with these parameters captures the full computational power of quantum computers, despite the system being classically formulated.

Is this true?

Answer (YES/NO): YES